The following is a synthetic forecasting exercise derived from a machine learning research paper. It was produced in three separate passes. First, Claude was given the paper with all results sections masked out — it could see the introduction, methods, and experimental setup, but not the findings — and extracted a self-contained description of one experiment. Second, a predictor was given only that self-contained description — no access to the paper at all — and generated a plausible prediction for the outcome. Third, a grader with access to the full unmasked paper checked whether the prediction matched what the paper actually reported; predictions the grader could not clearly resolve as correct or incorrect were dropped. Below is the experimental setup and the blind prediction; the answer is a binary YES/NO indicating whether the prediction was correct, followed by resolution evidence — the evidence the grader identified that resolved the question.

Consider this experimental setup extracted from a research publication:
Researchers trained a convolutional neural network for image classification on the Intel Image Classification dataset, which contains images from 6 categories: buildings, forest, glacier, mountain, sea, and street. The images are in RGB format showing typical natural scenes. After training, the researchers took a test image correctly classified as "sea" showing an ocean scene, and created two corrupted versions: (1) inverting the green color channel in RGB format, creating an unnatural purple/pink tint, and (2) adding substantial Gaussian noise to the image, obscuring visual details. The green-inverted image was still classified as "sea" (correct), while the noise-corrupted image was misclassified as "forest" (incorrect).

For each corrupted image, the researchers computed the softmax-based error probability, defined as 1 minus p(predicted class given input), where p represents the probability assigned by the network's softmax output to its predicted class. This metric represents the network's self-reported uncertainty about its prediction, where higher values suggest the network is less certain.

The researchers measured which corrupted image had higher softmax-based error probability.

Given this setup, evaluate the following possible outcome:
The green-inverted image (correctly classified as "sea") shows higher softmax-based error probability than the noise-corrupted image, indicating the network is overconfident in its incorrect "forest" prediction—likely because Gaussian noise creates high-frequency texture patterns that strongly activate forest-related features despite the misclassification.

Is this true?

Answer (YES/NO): YES